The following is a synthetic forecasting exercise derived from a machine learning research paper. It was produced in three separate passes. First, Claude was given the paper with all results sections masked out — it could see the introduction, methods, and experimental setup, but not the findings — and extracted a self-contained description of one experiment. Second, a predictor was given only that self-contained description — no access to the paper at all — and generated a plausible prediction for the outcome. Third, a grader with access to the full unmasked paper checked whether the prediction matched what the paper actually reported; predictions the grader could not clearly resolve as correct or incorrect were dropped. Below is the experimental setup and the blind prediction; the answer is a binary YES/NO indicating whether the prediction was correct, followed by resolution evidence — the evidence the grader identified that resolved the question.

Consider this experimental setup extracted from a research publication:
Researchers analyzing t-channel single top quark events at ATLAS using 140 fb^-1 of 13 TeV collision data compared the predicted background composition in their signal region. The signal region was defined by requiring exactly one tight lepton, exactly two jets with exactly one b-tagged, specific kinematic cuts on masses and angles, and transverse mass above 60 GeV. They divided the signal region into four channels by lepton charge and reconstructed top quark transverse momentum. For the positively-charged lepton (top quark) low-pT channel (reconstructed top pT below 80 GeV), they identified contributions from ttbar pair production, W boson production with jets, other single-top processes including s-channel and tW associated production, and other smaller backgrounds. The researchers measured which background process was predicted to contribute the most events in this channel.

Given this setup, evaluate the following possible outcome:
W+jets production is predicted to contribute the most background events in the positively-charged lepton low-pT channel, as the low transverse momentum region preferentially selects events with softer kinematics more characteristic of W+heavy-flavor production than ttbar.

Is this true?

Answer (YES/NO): YES